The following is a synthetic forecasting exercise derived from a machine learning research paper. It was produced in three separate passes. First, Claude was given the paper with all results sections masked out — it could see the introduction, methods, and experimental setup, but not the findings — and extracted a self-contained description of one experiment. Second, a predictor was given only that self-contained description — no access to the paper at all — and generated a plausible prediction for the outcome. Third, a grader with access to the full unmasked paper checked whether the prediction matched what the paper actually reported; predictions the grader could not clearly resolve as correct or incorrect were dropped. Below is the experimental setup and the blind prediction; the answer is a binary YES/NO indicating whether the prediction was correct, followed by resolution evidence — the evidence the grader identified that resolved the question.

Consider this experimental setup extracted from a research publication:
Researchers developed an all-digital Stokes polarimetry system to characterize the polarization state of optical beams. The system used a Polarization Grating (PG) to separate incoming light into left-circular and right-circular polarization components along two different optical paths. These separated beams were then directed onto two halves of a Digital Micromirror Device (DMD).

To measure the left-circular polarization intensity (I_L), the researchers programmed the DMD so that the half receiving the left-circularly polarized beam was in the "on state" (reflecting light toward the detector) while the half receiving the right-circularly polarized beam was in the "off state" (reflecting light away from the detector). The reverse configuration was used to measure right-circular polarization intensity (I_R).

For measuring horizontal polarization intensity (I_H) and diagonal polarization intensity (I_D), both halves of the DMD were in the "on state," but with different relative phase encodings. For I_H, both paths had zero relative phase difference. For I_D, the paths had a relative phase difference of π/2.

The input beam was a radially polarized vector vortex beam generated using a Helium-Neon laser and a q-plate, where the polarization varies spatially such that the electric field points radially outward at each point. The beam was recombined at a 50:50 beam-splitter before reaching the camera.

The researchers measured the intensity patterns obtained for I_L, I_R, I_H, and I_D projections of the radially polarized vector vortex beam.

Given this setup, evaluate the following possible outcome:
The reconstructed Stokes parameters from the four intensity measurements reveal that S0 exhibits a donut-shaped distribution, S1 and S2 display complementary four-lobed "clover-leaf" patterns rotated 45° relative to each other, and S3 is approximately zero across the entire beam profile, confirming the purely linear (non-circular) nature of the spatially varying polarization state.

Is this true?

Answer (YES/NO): NO